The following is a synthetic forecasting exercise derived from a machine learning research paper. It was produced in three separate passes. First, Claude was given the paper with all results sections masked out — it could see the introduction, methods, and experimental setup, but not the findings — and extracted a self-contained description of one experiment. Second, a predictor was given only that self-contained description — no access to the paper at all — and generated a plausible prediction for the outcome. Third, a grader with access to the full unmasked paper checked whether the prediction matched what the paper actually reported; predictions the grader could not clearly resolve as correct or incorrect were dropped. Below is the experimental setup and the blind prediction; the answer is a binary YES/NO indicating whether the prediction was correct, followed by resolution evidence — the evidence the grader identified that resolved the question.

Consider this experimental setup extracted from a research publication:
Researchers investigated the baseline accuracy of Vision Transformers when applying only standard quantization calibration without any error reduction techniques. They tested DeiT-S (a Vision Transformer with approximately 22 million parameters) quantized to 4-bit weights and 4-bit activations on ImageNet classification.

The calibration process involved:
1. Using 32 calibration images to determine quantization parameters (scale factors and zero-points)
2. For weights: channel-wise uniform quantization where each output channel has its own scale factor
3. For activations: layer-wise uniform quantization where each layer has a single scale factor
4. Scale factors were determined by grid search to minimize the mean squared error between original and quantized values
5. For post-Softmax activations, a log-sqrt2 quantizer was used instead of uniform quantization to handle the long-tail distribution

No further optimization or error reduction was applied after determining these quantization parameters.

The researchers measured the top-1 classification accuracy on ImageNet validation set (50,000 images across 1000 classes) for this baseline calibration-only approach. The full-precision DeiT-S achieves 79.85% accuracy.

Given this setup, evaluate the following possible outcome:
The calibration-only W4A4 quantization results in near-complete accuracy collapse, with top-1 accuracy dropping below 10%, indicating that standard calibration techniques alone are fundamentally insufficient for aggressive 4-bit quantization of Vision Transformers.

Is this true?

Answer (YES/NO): NO